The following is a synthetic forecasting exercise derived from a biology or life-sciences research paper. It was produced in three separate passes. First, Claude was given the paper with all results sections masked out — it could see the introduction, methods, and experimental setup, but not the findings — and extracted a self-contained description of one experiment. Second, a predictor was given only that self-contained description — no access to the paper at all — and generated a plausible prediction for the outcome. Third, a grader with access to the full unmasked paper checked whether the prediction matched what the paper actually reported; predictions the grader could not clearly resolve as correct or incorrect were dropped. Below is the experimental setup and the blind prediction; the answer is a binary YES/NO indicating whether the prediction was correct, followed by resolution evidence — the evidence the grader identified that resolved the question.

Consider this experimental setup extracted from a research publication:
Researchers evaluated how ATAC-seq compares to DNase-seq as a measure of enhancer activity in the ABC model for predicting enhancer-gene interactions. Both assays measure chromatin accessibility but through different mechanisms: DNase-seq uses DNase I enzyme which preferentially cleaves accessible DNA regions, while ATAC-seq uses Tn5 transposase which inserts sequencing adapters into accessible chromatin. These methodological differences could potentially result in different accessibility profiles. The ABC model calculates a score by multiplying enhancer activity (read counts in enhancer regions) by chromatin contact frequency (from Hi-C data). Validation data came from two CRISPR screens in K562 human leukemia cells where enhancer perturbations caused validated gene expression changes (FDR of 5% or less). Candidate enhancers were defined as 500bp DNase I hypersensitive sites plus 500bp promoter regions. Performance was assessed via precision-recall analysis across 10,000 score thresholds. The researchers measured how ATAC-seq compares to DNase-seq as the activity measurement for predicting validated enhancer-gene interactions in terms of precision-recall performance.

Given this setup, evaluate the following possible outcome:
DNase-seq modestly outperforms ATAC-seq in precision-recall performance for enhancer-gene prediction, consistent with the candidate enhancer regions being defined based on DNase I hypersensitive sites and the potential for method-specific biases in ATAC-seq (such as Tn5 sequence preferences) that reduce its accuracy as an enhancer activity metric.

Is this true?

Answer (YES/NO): NO